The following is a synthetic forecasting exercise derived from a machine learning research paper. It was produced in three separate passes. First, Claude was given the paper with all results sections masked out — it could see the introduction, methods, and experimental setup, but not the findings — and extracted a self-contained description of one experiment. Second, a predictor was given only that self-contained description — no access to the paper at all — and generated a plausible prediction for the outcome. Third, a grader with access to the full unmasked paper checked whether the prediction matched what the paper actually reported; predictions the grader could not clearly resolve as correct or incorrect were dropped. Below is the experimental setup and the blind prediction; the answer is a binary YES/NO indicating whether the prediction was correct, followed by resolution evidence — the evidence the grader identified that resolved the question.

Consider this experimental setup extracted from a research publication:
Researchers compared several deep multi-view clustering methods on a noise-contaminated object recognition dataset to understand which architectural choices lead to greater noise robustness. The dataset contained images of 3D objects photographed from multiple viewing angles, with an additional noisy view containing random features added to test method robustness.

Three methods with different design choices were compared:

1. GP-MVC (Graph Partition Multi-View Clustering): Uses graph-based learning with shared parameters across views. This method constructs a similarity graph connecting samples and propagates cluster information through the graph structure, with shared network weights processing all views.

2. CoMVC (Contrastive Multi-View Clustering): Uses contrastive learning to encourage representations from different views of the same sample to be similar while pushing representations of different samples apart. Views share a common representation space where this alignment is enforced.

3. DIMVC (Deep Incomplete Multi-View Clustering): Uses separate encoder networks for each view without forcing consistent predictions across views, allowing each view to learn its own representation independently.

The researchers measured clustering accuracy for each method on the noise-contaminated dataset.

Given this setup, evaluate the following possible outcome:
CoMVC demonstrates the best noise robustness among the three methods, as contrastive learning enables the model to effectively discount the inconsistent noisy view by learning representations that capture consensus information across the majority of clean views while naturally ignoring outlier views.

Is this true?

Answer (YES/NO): YES